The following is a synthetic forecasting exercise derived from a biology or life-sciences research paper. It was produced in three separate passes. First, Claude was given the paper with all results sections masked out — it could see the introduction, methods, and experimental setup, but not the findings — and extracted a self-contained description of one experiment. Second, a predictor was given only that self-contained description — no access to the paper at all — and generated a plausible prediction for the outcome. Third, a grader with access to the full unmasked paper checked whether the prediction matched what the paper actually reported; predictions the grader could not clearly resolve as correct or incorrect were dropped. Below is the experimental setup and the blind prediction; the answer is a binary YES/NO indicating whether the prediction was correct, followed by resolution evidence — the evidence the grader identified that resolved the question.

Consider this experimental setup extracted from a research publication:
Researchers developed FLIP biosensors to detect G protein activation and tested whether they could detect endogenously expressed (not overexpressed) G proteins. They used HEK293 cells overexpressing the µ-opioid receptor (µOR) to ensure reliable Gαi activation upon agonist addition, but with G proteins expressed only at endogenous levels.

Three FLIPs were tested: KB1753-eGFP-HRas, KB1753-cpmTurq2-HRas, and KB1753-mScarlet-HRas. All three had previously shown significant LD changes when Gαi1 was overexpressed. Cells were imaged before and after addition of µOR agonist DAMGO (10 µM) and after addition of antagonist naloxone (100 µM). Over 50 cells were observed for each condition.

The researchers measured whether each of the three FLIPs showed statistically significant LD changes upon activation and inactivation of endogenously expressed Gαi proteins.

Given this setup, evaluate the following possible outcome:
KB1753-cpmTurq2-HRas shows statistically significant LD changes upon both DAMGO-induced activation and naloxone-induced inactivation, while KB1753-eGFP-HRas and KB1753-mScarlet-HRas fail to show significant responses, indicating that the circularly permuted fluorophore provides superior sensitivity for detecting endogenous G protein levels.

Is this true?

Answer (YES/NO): NO